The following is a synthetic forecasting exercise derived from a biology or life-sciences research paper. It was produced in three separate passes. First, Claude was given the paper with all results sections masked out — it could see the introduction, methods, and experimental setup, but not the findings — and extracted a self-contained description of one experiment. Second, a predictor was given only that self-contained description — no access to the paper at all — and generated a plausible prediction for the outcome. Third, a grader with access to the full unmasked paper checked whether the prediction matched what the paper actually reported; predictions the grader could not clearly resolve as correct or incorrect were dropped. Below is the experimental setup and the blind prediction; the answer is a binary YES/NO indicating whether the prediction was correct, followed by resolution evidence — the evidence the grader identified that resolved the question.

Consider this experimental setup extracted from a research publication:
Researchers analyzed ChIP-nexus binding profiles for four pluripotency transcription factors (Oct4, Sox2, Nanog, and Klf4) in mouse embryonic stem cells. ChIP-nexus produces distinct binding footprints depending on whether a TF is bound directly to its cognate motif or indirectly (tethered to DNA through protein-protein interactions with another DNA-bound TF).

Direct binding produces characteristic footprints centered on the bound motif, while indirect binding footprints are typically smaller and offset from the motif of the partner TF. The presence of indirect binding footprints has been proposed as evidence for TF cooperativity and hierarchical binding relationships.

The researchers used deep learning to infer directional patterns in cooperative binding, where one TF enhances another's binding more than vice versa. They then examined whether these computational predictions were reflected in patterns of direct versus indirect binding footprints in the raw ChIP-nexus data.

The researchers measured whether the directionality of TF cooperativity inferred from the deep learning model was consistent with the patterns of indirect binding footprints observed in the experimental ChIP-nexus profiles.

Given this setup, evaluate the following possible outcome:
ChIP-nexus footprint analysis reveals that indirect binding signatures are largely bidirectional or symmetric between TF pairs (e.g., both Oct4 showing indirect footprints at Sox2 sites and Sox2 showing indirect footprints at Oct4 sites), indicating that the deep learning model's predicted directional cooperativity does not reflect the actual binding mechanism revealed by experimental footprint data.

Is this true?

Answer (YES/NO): NO